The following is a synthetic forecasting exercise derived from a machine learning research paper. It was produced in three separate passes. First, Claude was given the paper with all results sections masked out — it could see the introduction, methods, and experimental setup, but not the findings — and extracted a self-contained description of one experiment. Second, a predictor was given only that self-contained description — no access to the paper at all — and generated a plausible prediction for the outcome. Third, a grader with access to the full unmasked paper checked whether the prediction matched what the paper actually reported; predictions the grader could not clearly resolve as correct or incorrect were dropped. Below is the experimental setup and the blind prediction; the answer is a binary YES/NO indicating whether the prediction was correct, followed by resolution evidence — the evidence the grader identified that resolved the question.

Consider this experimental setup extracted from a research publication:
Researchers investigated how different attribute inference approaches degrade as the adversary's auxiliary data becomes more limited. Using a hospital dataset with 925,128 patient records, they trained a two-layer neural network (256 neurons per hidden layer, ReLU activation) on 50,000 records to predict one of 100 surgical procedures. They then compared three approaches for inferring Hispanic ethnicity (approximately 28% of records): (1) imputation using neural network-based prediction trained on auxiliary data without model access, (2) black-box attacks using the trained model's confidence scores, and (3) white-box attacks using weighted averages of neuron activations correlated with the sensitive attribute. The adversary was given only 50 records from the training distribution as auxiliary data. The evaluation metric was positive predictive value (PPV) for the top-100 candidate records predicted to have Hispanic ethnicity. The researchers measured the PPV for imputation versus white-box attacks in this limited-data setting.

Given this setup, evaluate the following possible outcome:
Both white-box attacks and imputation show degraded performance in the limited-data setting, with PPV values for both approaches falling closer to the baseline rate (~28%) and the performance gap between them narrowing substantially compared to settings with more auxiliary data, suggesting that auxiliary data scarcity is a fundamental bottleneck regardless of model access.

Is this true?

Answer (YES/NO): NO